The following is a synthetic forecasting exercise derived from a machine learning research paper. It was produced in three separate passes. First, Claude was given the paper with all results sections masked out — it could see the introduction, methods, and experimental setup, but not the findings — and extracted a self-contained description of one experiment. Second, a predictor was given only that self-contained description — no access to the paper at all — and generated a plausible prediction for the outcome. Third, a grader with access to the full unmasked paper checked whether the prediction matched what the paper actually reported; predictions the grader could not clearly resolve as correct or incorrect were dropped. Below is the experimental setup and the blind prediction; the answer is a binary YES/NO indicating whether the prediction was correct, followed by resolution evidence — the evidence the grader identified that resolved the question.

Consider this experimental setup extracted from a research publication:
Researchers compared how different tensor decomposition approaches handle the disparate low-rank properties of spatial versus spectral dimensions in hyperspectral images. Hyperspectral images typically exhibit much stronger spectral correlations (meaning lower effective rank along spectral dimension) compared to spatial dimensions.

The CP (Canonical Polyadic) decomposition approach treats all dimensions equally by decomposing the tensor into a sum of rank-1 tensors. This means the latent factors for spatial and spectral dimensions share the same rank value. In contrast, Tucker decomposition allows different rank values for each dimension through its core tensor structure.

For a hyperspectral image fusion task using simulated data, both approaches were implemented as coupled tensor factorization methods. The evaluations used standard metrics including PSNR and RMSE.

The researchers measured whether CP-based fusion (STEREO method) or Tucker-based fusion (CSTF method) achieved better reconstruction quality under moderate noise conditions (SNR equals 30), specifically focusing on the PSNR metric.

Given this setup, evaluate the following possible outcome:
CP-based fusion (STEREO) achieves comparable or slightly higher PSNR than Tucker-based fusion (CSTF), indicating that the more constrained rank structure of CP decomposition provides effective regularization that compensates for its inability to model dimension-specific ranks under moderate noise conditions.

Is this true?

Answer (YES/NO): NO